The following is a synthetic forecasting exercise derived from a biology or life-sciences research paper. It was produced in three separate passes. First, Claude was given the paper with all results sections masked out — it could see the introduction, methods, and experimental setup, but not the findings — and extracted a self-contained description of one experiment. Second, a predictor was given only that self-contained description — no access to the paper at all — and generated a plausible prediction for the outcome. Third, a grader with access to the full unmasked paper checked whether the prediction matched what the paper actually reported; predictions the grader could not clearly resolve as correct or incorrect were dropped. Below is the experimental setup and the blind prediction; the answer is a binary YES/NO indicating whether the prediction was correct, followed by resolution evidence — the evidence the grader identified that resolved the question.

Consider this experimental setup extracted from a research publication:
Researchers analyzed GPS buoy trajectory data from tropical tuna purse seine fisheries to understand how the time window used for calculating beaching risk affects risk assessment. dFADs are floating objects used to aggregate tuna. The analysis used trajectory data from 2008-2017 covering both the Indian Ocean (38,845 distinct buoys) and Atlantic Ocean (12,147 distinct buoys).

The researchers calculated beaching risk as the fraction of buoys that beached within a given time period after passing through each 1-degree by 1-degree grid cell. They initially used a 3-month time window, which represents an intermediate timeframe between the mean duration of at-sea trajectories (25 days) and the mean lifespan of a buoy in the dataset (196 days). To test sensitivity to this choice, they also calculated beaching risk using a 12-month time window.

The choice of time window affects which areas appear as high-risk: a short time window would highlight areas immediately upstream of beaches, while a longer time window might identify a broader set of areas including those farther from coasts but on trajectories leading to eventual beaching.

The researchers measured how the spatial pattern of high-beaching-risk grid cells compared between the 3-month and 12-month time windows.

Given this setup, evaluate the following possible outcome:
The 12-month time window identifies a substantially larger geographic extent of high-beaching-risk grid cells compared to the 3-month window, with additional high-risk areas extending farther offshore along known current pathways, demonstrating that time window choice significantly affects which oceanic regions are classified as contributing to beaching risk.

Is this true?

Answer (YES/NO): NO